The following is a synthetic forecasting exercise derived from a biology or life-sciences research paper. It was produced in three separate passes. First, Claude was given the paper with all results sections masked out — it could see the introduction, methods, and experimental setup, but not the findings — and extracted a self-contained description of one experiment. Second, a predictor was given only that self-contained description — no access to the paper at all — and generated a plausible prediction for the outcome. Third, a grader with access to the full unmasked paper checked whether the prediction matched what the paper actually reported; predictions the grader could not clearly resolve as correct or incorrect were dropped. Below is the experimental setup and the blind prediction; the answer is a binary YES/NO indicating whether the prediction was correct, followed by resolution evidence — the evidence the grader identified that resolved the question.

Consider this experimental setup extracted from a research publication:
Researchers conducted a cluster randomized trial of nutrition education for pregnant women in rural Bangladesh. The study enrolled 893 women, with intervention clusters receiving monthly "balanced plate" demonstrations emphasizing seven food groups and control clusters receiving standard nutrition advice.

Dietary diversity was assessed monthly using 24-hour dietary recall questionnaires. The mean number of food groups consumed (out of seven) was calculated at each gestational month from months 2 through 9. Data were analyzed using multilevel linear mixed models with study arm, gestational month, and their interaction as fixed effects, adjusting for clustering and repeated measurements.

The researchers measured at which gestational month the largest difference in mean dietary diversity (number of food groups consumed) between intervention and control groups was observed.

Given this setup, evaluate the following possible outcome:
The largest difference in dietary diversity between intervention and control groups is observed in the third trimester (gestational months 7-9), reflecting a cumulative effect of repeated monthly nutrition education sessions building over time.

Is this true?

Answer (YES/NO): YES